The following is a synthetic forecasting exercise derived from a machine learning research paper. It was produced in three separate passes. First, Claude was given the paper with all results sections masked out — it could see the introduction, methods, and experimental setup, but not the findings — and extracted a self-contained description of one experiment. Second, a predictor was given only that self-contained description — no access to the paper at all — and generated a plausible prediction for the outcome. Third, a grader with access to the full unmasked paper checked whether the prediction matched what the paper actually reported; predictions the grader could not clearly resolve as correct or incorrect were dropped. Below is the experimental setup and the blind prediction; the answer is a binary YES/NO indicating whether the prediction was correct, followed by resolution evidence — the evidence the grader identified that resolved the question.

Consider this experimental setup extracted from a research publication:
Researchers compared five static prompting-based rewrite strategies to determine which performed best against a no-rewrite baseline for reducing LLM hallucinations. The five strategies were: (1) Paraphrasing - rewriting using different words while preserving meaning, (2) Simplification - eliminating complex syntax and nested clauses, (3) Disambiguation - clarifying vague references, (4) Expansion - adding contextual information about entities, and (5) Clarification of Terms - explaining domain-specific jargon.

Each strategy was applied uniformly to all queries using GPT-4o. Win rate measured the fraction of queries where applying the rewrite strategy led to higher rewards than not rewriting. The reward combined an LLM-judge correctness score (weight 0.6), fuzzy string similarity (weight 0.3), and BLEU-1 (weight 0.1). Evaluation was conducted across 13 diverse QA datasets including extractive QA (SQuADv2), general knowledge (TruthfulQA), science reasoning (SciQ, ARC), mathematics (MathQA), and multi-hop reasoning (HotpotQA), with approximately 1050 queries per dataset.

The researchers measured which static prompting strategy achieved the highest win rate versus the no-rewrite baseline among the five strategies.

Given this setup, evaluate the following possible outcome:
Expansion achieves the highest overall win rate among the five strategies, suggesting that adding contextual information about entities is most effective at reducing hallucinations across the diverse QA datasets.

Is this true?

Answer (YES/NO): NO